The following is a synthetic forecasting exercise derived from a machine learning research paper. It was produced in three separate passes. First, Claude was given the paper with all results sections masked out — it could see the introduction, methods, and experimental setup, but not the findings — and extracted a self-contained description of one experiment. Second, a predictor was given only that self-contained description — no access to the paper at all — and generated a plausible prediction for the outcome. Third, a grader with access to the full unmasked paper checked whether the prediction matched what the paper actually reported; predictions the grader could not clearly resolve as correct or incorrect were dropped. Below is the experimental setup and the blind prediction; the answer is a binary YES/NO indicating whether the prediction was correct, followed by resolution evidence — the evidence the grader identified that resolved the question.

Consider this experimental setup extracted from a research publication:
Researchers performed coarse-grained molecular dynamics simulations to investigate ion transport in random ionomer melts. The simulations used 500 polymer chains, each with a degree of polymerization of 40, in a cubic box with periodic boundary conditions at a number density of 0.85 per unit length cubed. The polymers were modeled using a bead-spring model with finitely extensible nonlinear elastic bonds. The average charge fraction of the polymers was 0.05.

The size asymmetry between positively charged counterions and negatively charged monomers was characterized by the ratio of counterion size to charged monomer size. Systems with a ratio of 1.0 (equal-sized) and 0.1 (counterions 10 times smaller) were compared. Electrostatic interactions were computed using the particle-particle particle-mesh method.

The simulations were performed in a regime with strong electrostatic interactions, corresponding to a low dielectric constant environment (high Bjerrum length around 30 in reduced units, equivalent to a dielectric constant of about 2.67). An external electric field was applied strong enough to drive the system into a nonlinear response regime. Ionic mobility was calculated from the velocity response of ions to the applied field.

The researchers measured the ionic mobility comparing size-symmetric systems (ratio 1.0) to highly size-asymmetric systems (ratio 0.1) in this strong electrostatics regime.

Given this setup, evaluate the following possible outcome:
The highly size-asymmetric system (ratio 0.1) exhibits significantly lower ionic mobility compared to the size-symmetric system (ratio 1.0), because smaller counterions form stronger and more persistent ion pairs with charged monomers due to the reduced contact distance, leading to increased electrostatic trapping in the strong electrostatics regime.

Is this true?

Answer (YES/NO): YES